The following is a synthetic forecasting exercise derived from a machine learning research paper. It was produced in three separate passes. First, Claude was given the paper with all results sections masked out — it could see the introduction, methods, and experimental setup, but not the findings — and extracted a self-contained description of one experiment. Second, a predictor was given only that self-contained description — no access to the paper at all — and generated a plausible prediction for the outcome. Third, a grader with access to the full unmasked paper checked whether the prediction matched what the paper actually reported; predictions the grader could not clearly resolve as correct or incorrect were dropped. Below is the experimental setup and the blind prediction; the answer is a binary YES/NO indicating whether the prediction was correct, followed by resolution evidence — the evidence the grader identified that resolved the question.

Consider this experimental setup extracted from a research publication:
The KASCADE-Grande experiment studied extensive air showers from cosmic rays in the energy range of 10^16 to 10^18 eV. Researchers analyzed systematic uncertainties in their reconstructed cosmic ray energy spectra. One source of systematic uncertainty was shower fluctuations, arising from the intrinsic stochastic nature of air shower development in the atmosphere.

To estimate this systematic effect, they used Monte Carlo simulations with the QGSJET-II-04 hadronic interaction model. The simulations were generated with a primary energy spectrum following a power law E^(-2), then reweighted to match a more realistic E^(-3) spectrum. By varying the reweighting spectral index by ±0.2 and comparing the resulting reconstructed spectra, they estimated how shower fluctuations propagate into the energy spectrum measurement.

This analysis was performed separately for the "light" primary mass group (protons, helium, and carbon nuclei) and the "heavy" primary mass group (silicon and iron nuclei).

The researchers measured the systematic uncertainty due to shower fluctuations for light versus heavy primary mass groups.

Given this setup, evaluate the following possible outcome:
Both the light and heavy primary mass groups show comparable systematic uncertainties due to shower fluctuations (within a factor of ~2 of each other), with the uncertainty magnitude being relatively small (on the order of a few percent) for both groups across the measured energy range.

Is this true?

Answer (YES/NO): YES